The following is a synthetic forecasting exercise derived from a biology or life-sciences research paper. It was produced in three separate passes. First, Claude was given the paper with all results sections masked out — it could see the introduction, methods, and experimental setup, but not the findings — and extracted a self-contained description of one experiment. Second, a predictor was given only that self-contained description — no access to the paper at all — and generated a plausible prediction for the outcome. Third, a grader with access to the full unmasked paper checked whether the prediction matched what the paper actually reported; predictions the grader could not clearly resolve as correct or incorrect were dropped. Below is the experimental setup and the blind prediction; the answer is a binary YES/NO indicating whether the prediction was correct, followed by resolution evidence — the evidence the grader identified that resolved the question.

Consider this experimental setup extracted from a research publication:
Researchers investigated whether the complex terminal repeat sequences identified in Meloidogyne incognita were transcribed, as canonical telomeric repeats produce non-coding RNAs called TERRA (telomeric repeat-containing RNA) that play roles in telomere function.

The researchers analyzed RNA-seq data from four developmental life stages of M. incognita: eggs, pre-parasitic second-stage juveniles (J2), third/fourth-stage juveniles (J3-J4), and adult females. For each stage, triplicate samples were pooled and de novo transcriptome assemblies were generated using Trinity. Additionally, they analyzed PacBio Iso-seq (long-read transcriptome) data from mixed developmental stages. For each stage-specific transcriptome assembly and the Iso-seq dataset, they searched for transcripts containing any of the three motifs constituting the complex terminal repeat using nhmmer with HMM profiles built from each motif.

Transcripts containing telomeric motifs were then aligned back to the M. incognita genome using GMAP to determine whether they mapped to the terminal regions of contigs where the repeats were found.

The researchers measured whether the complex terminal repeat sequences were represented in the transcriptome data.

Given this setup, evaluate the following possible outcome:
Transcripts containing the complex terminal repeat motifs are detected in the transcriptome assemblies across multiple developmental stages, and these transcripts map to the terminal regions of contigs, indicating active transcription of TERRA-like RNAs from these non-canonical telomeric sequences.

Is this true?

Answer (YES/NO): YES